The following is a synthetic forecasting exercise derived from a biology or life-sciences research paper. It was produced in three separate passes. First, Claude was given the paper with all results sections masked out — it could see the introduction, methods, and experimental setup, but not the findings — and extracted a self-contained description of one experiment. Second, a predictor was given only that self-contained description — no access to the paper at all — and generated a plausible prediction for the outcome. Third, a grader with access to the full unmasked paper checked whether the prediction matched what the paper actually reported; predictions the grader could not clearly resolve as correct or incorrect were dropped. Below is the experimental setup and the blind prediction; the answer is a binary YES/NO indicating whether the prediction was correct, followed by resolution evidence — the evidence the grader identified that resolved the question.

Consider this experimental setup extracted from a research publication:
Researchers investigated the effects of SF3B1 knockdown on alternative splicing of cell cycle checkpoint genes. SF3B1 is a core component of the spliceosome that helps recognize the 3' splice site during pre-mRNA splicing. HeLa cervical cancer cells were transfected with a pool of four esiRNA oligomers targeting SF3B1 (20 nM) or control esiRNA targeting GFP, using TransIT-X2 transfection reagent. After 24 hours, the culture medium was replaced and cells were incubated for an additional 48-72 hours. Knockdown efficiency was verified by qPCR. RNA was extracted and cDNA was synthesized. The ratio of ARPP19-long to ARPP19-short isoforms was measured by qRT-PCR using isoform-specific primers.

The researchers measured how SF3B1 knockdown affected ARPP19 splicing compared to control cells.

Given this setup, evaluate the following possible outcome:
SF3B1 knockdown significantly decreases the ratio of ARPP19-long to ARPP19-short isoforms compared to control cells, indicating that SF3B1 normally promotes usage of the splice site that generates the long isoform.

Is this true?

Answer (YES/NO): YES